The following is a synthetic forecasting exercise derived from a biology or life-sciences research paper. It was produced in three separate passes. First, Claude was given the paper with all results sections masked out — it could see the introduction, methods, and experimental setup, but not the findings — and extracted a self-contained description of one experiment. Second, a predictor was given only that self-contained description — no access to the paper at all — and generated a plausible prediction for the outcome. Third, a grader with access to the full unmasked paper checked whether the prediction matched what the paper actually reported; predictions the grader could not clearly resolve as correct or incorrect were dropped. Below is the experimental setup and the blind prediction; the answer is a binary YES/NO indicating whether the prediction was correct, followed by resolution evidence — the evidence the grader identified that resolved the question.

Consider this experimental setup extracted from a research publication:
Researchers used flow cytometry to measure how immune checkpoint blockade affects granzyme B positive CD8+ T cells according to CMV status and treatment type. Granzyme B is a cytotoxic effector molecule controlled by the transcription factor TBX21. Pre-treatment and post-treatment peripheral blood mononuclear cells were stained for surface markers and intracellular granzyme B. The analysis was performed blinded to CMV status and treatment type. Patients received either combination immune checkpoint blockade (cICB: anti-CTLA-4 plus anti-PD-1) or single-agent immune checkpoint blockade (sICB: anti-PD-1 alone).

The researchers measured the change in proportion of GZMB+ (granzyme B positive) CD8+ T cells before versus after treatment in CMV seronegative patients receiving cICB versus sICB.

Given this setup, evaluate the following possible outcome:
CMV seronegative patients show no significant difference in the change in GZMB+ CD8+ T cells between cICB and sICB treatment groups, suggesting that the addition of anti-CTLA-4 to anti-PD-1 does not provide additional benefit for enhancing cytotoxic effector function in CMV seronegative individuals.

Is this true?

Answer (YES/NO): NO